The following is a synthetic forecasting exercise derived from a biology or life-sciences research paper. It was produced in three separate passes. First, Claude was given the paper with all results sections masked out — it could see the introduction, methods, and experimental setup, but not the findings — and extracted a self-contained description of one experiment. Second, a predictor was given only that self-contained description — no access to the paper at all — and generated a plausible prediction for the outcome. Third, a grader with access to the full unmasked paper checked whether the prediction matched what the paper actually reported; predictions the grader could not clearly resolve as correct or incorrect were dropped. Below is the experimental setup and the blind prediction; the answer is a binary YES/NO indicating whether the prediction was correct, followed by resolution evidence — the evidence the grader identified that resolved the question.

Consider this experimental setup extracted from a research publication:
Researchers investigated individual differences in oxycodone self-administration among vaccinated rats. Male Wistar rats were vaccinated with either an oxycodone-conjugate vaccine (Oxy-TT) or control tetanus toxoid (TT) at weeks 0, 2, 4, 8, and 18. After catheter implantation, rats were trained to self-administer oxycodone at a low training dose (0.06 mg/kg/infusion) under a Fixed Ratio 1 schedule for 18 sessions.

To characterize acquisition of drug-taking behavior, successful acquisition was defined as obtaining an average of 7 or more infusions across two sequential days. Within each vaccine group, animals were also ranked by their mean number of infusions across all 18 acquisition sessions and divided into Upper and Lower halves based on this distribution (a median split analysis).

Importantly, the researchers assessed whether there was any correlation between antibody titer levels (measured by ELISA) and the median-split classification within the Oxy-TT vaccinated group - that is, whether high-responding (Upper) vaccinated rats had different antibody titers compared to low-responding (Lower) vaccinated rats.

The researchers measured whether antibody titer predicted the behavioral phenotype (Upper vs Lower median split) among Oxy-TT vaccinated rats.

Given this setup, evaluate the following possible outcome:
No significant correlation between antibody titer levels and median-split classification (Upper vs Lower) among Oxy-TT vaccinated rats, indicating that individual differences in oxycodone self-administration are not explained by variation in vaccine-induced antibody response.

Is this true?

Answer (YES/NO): YES